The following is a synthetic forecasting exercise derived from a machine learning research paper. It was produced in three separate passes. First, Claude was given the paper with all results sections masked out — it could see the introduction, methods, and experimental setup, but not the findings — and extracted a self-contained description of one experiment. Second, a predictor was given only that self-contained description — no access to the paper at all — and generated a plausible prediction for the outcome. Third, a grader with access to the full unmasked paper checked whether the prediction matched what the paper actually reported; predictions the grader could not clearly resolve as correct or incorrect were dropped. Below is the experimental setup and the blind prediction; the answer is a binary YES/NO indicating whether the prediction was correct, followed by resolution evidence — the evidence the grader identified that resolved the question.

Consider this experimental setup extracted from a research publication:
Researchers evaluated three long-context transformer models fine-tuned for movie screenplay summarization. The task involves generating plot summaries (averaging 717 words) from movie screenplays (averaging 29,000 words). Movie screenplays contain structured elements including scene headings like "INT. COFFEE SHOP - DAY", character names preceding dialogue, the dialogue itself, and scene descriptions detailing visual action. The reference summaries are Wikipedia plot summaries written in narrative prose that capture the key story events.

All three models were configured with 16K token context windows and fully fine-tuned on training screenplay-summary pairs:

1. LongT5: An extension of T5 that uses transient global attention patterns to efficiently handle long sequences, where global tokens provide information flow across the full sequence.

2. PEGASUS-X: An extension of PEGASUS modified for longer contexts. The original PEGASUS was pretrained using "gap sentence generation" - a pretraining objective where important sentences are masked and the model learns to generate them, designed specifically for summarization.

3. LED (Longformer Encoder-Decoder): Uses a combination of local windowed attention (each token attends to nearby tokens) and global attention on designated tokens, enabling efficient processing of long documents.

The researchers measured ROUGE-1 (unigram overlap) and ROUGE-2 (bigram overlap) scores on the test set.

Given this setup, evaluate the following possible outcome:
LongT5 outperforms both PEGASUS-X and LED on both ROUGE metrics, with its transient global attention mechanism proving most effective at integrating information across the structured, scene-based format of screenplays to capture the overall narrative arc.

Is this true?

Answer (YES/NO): NO